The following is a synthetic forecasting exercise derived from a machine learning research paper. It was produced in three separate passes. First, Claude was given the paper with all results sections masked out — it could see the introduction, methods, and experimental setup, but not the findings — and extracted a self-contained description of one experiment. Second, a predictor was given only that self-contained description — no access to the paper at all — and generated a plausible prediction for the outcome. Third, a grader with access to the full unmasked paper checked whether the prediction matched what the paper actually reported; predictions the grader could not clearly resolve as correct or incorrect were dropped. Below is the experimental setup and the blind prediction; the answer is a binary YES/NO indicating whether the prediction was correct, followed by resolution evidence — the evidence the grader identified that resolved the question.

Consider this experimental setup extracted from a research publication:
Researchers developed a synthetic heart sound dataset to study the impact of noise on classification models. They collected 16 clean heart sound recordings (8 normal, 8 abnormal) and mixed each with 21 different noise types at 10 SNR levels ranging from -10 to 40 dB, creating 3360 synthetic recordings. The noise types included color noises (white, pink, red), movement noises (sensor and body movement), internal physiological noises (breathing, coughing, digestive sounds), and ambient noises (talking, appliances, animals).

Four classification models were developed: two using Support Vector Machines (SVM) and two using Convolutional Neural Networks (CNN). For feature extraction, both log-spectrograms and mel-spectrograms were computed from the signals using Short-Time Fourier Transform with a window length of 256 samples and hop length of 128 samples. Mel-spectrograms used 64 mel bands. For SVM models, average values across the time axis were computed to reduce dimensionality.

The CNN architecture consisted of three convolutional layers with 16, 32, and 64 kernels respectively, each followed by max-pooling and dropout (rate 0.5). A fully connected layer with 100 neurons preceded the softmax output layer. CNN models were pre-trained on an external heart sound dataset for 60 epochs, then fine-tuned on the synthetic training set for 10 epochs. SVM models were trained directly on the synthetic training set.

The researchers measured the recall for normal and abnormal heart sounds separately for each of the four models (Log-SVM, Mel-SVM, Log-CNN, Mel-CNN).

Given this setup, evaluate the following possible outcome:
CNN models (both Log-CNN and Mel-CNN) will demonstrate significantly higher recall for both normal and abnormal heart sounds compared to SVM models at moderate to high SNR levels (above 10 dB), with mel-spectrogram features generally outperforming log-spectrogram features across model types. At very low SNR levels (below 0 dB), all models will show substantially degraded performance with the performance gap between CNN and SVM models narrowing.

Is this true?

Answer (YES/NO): NO